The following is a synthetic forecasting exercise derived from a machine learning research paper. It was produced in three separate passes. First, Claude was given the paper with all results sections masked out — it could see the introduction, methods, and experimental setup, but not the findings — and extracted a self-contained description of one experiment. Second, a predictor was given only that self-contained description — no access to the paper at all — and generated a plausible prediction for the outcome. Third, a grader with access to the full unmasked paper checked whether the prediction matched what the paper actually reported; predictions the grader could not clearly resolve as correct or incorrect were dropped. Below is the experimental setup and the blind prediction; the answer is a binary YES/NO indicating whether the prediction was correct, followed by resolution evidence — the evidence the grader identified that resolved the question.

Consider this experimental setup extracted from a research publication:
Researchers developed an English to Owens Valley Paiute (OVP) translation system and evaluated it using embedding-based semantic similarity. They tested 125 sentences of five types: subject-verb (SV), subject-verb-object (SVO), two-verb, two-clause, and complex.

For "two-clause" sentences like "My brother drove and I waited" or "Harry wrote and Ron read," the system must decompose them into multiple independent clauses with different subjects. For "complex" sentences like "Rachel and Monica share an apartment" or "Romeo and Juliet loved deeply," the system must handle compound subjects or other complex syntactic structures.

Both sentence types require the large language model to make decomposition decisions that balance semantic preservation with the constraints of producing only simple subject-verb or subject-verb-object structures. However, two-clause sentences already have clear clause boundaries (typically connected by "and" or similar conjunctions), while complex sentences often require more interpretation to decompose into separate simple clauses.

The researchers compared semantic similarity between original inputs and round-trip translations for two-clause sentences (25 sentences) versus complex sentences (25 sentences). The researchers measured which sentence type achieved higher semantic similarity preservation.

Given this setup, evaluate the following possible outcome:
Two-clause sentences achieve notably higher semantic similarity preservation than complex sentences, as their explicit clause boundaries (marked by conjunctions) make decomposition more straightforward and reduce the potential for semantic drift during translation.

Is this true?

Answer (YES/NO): YES